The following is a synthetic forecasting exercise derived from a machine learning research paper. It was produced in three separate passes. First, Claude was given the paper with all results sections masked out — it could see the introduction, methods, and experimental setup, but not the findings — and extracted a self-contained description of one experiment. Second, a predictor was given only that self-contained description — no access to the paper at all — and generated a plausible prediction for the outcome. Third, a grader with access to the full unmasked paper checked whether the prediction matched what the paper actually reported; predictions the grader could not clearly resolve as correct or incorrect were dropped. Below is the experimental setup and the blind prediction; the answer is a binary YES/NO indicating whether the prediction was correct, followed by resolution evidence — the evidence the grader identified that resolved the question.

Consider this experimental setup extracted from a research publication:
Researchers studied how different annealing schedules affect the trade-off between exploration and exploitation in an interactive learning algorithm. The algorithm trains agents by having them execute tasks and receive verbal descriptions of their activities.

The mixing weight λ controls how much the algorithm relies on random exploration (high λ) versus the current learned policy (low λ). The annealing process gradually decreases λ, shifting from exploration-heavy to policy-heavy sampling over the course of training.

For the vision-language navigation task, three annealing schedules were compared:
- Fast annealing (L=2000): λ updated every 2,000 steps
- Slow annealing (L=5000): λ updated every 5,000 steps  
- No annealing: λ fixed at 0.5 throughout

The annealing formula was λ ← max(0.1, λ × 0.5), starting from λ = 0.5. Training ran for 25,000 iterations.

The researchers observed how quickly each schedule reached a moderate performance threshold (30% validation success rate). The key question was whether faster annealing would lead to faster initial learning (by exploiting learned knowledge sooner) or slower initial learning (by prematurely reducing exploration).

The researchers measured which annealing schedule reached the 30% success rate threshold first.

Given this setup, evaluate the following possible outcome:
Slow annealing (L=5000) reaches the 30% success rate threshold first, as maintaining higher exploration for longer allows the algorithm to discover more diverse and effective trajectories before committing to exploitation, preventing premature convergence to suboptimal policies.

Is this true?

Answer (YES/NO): NO